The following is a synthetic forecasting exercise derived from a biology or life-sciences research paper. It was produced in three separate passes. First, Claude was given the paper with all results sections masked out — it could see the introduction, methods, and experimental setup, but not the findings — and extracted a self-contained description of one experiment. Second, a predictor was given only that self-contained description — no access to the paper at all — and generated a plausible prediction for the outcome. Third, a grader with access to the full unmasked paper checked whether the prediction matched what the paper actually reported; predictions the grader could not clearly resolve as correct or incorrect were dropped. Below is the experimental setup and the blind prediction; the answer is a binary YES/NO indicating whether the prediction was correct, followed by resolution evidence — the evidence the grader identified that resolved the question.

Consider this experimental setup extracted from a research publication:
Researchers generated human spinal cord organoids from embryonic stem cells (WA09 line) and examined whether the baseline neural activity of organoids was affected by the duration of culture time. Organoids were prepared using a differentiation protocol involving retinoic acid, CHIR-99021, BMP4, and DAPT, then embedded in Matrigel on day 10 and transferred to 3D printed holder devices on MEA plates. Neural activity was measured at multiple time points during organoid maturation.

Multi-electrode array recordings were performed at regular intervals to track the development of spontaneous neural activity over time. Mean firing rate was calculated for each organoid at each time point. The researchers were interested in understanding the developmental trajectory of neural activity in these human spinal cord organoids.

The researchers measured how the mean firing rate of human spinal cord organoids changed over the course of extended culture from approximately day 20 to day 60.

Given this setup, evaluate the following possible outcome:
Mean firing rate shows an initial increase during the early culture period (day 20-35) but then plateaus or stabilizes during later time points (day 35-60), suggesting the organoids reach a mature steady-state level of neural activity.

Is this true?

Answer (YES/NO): NO